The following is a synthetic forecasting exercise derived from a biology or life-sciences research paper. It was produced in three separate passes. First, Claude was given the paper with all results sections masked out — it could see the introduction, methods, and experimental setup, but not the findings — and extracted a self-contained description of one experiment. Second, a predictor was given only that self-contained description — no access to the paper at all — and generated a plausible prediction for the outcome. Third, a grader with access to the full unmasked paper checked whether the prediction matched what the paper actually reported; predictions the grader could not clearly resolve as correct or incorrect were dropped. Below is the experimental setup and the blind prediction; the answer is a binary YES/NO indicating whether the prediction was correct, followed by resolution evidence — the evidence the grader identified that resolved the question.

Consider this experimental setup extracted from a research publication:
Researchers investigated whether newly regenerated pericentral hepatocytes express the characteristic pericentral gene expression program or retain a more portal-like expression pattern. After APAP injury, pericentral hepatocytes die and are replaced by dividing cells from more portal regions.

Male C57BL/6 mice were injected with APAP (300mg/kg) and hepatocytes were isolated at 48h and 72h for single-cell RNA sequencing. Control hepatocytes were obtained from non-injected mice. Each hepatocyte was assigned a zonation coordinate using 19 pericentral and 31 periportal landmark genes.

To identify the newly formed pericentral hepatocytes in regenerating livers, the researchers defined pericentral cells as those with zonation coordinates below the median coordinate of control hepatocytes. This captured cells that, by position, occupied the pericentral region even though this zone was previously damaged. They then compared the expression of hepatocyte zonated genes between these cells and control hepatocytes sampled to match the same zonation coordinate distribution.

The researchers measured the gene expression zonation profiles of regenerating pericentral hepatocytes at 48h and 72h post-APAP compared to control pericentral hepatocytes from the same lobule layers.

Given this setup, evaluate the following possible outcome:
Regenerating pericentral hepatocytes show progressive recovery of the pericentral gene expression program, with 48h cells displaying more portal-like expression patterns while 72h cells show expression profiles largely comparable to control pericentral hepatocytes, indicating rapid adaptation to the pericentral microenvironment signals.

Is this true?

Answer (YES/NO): NO